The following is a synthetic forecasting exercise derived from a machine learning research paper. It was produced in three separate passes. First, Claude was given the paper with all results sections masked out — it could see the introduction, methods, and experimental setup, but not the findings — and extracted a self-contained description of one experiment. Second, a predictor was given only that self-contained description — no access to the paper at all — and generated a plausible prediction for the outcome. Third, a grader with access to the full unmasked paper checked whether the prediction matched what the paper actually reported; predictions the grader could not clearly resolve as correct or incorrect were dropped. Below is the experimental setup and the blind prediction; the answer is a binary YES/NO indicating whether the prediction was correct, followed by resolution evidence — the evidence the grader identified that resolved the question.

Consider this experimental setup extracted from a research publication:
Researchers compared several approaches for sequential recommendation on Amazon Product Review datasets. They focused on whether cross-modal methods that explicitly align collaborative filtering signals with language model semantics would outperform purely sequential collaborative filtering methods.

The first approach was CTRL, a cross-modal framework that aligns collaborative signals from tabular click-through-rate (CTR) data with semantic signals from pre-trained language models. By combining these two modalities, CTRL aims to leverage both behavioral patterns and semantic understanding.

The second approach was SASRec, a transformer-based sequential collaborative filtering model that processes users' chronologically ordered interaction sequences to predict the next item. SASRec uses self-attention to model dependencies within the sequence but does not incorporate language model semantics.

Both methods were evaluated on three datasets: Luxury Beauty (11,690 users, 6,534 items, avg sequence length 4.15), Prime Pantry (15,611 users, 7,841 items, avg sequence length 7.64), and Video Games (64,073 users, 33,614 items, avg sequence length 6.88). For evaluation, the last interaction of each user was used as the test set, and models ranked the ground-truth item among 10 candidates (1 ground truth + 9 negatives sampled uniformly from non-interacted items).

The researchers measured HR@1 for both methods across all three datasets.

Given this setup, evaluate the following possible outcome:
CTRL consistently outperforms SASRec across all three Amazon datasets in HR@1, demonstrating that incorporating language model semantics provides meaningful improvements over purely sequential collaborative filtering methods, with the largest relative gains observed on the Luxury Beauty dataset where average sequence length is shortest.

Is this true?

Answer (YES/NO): NO